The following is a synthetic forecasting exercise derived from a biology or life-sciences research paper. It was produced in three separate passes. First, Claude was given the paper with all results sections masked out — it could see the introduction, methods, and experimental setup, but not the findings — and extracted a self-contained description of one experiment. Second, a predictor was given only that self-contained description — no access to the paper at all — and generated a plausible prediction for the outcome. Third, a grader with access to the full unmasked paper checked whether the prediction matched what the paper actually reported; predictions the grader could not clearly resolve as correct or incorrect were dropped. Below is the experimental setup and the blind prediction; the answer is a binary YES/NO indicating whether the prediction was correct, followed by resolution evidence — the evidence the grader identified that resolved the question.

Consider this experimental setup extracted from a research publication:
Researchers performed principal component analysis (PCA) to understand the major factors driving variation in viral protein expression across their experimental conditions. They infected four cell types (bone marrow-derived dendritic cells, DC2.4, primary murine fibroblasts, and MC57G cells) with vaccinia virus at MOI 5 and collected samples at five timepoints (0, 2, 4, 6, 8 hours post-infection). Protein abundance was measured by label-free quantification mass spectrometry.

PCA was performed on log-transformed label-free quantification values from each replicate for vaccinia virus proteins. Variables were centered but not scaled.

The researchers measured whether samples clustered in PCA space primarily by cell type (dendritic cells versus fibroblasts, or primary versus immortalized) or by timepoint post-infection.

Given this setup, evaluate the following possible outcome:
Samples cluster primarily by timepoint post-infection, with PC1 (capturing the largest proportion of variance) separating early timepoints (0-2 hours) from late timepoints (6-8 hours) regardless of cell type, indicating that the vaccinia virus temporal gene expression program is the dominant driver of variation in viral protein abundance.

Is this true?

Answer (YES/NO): YES